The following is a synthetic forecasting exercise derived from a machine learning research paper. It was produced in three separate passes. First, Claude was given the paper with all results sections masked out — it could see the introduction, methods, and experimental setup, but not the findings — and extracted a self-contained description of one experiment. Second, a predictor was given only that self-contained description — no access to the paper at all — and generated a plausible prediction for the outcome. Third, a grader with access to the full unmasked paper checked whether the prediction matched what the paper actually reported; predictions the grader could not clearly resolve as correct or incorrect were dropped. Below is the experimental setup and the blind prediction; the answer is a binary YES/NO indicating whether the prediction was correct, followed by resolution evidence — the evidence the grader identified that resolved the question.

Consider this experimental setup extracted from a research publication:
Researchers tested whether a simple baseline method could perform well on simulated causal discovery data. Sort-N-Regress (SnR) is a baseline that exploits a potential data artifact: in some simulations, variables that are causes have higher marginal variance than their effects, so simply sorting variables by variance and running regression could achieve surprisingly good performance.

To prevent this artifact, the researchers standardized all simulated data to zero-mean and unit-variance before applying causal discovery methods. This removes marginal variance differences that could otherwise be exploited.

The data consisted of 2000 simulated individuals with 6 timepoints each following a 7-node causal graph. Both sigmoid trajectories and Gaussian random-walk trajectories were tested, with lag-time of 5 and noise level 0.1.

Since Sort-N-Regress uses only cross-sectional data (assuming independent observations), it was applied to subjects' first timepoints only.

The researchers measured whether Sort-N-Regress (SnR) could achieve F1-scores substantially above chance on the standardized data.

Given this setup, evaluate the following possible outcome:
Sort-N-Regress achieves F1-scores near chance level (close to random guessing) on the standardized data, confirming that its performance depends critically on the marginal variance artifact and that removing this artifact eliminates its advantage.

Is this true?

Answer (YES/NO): NO